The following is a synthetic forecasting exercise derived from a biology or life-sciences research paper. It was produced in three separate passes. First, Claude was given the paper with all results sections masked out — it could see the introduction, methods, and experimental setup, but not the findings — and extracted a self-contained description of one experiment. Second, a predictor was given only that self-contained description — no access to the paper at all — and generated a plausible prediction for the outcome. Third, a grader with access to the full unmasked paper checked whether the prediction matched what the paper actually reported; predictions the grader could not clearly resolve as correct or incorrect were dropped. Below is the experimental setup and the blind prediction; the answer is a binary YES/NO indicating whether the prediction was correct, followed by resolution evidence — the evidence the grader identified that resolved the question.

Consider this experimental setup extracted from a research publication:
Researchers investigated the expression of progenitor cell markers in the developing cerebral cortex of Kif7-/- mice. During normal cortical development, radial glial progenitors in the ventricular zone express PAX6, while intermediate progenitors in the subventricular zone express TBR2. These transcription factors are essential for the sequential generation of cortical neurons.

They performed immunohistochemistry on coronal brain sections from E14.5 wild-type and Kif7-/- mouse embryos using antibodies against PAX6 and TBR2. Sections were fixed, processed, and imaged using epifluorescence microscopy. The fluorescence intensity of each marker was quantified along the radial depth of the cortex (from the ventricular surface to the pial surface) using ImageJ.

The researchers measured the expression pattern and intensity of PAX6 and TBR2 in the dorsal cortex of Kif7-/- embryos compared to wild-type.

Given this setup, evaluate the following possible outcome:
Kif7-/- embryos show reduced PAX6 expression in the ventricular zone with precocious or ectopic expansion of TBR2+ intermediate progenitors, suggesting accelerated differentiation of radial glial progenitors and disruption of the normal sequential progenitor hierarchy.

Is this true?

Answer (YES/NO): NO